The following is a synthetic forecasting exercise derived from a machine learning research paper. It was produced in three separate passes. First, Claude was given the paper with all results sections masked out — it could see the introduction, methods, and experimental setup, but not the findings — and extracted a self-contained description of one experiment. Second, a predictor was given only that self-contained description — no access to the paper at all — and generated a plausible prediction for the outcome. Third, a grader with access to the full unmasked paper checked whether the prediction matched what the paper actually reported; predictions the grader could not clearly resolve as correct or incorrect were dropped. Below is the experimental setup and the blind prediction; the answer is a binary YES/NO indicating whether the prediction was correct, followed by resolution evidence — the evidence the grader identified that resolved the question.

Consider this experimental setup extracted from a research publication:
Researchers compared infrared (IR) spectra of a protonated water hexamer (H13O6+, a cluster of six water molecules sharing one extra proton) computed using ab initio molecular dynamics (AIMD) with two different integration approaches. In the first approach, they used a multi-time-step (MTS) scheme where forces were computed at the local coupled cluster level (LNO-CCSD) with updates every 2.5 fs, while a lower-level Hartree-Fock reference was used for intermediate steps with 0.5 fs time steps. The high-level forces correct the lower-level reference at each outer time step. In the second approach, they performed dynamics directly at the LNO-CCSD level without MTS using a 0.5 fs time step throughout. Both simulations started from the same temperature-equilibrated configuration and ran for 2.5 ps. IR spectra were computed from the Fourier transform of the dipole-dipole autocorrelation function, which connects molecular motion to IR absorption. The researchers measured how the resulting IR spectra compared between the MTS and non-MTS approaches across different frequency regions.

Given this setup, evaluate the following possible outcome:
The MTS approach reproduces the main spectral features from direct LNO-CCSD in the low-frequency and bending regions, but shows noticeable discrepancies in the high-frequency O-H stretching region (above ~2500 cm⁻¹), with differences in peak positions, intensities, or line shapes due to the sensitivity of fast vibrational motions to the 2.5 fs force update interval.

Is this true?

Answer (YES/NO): NO